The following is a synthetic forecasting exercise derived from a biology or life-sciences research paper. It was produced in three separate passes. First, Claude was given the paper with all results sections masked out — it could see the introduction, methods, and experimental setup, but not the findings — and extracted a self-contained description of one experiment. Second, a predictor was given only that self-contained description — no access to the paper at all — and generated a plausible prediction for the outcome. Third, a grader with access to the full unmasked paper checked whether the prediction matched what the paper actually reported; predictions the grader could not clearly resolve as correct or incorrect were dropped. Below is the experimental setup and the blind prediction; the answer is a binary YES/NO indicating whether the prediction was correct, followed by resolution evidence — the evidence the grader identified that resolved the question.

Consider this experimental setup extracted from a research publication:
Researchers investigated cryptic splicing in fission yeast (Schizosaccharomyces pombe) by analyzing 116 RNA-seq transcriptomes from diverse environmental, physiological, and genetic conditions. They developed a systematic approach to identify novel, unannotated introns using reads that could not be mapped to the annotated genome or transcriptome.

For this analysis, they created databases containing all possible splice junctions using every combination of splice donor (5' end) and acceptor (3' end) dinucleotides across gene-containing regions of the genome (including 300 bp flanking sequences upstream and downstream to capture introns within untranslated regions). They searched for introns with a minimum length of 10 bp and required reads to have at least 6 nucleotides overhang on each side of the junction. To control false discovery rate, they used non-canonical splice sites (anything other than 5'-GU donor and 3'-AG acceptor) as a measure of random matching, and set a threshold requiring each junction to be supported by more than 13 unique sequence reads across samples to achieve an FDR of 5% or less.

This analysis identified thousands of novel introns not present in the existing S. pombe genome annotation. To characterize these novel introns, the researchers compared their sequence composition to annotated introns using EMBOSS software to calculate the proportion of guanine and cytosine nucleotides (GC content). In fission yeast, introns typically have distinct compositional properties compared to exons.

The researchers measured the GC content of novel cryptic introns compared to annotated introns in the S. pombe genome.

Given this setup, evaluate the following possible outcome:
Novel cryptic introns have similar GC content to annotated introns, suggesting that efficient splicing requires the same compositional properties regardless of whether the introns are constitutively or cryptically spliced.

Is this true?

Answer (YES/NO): NO